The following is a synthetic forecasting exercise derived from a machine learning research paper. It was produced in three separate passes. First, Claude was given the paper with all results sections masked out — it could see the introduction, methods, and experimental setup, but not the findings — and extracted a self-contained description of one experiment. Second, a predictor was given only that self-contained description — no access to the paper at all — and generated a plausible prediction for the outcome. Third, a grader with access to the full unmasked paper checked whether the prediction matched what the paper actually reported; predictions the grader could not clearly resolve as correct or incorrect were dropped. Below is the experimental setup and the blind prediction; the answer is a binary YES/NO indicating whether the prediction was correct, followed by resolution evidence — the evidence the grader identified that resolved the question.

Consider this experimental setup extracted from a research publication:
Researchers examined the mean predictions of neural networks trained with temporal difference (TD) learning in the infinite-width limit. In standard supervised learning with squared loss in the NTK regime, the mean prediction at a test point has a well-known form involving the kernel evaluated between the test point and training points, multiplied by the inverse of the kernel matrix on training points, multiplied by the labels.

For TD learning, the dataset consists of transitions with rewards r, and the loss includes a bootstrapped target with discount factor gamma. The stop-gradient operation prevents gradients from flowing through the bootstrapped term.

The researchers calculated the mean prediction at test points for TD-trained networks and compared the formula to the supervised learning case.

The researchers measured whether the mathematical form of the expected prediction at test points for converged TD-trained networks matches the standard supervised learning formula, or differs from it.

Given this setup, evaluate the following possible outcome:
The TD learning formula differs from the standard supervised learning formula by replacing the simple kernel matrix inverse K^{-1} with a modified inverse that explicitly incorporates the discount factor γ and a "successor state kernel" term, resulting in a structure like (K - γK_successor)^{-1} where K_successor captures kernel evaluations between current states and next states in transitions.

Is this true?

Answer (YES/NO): YES